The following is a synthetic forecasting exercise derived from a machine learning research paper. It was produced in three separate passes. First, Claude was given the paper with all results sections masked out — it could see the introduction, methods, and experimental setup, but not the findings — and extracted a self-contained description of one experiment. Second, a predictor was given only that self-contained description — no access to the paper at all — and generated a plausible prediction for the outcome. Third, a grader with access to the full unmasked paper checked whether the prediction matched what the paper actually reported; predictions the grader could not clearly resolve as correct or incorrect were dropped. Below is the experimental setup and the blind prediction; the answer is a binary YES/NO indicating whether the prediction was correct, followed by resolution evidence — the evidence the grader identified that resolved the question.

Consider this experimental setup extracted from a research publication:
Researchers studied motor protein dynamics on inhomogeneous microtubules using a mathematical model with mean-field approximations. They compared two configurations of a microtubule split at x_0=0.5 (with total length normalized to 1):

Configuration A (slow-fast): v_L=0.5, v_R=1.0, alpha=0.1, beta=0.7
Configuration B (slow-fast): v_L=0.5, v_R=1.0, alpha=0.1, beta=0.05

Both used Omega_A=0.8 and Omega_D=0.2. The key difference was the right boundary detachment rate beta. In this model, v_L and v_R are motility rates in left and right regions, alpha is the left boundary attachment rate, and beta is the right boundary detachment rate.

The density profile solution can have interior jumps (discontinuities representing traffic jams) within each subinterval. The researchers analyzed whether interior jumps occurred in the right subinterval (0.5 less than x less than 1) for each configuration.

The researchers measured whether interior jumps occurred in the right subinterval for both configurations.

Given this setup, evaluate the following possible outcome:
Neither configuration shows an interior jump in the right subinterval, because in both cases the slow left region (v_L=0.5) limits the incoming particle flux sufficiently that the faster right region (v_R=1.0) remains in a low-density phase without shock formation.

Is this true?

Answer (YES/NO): NO